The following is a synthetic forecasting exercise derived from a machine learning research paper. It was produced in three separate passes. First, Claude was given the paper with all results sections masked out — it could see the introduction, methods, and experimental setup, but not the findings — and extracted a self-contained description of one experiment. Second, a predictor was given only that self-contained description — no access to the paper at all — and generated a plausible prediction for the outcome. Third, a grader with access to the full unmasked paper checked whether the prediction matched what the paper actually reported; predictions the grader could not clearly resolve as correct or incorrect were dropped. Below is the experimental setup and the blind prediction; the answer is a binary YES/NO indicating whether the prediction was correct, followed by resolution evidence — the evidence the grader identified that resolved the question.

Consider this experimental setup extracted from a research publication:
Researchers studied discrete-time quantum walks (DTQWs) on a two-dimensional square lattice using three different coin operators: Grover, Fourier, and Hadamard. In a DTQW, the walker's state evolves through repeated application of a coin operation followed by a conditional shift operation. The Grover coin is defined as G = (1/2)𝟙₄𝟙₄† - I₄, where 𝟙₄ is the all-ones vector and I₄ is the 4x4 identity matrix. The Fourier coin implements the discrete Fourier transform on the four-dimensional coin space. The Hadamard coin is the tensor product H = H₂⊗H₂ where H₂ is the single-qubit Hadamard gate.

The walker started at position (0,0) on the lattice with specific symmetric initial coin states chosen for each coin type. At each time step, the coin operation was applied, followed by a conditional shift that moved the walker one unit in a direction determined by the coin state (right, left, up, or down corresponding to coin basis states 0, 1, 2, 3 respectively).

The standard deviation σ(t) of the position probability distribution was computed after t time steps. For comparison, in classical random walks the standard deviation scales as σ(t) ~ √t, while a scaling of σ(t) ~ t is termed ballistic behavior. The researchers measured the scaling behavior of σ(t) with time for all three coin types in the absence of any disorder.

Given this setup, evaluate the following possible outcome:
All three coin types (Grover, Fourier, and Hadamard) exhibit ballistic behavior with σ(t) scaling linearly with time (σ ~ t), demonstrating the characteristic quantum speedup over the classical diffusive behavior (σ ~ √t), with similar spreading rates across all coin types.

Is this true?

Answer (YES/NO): NO